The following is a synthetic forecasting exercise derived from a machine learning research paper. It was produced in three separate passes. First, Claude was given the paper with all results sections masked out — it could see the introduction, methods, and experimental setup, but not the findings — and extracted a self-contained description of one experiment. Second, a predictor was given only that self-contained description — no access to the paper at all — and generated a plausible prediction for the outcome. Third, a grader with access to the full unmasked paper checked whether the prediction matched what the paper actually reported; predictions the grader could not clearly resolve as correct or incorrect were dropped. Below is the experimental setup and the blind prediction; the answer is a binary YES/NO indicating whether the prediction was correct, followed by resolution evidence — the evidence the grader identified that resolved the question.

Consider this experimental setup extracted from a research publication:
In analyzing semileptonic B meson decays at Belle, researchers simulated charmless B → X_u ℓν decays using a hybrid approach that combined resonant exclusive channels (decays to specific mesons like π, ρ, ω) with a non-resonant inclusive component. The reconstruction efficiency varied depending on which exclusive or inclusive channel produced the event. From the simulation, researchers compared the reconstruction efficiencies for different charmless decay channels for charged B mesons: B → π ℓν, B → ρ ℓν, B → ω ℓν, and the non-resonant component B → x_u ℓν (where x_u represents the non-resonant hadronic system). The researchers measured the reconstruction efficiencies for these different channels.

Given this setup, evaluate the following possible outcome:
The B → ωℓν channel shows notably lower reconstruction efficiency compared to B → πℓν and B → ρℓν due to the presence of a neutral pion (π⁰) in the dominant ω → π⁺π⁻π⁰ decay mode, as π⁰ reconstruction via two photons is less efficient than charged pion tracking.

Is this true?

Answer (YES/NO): YES